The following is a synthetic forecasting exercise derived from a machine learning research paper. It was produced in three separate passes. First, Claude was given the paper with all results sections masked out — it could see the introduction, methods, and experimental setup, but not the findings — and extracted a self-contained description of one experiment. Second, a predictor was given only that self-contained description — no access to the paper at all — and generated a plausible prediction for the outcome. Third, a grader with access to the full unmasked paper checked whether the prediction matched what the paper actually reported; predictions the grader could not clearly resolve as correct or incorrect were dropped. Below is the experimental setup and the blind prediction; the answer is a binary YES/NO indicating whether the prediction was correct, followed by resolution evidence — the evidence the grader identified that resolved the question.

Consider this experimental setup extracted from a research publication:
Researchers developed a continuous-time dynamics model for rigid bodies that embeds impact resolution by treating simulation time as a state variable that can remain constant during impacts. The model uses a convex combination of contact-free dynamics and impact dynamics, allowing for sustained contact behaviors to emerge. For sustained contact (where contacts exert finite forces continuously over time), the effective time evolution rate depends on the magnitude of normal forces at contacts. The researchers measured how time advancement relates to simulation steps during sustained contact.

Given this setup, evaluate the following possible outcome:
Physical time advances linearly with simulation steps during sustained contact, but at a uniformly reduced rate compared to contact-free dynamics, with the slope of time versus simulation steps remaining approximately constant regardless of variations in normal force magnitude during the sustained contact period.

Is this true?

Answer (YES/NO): NO